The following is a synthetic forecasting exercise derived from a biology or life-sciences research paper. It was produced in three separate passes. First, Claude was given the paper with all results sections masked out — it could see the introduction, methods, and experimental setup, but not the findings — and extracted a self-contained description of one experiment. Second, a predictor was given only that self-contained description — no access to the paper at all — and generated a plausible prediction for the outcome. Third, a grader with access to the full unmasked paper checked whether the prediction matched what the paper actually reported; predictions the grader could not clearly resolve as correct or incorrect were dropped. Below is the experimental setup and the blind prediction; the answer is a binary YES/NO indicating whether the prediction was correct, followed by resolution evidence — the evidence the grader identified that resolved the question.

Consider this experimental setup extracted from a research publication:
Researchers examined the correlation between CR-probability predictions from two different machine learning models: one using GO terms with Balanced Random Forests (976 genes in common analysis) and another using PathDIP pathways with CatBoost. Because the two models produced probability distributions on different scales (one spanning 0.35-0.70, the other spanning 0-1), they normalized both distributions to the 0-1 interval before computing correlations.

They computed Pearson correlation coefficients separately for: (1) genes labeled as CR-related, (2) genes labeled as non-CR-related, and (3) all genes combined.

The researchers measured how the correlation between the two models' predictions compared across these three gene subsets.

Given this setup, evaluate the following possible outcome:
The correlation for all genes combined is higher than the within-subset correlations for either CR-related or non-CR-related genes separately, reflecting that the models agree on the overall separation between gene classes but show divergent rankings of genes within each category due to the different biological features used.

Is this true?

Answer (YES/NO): YES